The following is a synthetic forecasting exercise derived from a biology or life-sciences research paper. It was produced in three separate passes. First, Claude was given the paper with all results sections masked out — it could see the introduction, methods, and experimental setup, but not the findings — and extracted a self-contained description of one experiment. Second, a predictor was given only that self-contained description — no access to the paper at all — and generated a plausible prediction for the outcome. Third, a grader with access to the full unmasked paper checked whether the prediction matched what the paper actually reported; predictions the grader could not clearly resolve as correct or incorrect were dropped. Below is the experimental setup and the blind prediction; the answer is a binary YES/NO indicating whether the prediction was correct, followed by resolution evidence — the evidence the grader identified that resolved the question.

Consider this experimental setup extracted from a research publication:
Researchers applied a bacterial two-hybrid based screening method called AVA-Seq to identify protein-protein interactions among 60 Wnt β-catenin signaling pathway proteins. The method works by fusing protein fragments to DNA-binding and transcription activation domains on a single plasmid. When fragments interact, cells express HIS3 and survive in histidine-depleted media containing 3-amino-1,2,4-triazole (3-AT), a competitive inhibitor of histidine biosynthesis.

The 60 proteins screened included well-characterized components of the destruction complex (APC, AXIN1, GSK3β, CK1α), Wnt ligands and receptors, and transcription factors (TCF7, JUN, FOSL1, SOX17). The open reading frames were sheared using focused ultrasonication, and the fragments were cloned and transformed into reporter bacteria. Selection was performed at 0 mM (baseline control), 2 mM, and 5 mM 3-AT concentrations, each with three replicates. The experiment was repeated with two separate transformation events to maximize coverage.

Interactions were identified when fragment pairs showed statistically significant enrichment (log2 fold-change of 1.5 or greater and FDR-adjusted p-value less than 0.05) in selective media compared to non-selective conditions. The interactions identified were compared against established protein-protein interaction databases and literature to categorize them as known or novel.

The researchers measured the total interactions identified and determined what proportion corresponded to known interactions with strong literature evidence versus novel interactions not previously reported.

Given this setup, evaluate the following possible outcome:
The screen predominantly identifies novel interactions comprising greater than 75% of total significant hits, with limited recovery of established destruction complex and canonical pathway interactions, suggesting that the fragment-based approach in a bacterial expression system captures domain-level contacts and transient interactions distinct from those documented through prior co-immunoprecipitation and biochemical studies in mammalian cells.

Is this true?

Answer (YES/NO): NO